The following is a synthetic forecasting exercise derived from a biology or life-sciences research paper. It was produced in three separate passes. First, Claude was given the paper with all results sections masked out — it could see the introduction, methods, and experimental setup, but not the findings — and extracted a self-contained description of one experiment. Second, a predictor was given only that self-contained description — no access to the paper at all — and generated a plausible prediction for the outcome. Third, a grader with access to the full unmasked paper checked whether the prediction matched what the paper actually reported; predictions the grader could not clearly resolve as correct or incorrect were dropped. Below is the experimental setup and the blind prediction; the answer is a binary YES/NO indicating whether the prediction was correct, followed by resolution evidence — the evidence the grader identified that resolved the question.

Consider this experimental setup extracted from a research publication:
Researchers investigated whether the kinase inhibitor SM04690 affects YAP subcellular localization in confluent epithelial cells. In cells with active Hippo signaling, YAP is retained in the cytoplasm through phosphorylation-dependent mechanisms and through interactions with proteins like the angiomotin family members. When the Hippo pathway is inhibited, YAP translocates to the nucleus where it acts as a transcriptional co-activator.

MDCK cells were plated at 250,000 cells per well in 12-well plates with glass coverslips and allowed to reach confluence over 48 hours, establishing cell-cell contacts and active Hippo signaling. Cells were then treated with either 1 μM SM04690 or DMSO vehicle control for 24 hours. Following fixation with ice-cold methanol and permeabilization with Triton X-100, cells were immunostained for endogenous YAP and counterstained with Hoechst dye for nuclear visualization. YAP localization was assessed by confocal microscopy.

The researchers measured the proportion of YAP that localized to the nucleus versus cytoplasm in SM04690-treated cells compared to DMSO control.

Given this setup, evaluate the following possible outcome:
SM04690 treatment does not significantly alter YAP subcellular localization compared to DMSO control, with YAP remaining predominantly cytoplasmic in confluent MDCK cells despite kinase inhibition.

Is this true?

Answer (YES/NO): NO